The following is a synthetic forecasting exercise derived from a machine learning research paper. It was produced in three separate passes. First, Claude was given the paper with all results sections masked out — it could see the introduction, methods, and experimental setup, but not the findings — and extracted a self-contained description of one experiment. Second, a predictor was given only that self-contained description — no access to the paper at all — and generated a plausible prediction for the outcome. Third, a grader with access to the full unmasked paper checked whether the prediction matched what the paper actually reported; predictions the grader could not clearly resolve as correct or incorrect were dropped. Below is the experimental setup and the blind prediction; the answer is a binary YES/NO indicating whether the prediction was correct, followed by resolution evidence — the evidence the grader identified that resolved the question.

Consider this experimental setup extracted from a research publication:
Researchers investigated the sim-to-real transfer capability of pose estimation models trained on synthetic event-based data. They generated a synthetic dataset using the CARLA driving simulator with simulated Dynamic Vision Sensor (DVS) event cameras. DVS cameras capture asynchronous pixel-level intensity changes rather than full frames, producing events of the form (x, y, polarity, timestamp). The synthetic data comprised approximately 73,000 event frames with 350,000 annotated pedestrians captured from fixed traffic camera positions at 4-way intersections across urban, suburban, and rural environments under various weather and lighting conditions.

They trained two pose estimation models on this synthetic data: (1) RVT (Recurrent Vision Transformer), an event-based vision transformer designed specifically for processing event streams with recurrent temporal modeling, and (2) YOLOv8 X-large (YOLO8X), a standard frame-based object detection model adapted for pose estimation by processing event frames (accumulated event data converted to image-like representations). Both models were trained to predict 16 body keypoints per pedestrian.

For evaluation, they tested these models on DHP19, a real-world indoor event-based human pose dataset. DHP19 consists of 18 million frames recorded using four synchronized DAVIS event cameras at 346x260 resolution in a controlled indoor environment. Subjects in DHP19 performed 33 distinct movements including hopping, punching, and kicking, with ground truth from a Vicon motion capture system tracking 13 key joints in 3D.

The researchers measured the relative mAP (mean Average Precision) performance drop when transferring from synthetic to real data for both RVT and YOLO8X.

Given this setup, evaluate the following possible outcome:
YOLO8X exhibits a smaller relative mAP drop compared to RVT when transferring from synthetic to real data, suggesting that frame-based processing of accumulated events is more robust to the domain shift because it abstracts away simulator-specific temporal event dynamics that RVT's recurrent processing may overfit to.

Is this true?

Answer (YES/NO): YES